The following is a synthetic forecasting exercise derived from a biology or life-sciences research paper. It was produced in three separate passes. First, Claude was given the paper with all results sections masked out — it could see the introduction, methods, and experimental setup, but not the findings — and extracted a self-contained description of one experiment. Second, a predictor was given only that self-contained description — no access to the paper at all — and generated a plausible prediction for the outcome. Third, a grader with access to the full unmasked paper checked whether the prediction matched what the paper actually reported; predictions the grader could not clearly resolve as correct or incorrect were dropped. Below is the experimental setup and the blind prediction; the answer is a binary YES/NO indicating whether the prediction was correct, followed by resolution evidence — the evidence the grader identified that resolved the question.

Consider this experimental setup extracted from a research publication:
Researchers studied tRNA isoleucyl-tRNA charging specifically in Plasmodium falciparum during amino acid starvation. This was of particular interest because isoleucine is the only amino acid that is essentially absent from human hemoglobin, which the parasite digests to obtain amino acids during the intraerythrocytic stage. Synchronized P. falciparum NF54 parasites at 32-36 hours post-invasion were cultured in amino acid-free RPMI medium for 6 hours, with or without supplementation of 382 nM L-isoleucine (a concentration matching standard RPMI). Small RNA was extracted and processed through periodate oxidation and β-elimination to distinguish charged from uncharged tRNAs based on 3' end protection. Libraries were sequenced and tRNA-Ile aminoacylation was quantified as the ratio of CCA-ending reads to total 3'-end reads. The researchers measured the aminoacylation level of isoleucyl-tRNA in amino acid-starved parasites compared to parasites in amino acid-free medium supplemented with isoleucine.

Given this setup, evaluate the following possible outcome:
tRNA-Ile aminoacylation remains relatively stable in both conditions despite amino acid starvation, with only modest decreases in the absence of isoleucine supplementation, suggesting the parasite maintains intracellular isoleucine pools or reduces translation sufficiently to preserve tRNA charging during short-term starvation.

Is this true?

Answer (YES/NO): NO